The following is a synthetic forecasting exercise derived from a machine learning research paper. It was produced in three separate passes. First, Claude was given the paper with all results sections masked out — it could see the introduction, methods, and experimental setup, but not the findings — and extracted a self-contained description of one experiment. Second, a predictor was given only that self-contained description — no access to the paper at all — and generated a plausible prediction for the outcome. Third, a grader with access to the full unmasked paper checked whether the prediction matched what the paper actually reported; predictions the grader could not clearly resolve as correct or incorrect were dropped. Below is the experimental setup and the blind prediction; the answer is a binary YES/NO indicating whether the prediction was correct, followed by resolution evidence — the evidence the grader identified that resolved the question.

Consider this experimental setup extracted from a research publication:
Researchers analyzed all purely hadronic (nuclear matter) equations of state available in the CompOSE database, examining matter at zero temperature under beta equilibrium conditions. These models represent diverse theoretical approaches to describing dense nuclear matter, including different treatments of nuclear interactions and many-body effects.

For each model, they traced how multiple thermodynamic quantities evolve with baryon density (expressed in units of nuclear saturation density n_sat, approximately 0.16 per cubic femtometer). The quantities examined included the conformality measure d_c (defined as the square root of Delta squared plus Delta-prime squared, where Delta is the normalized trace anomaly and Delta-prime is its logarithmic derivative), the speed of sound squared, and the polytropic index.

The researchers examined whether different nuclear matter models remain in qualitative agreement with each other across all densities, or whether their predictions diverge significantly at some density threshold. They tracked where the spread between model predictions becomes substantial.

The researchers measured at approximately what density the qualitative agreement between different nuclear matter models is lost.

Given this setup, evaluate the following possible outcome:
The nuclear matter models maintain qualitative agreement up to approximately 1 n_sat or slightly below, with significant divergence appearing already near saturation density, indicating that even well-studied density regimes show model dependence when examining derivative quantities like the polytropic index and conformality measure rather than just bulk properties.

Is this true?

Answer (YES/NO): NO